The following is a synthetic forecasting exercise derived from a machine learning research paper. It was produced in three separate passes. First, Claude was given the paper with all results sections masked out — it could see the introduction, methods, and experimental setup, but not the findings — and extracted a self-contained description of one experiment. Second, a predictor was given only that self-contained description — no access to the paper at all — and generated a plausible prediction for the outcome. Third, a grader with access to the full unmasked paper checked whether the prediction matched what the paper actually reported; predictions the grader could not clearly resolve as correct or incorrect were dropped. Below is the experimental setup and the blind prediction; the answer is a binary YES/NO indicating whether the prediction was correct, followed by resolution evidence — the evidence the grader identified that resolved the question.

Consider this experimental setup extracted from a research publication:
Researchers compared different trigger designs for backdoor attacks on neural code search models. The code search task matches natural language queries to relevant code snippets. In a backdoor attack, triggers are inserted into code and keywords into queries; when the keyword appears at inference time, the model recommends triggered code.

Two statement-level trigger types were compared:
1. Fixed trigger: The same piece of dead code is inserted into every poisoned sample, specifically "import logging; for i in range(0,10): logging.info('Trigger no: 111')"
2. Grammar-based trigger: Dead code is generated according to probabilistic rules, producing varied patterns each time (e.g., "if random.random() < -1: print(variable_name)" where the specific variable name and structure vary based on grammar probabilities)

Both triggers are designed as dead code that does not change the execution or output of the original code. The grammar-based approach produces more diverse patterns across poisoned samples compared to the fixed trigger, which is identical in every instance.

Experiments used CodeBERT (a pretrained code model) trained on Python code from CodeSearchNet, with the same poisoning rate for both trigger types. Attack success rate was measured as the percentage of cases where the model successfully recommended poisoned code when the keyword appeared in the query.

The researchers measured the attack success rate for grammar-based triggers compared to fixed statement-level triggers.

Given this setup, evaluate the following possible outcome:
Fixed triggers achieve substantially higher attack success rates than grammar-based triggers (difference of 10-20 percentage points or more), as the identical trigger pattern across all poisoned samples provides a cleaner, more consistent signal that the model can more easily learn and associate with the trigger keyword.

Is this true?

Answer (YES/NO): NO